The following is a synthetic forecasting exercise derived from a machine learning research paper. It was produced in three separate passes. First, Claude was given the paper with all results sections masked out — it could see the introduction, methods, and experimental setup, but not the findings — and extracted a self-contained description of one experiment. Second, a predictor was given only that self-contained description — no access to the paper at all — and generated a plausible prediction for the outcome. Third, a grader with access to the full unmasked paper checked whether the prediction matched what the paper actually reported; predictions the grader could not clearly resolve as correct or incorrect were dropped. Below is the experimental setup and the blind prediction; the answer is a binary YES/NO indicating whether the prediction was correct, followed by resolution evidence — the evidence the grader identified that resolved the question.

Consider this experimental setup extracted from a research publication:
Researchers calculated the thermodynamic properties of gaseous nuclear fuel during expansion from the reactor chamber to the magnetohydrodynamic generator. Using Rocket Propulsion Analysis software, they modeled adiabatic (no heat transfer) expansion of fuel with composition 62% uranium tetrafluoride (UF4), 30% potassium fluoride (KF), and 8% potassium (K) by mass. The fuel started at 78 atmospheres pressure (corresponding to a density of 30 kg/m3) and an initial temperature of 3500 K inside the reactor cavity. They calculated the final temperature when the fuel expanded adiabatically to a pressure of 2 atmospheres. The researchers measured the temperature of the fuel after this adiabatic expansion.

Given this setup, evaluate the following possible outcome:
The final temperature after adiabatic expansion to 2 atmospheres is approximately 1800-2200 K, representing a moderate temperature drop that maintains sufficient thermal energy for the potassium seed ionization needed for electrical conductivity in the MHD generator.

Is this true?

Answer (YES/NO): YES